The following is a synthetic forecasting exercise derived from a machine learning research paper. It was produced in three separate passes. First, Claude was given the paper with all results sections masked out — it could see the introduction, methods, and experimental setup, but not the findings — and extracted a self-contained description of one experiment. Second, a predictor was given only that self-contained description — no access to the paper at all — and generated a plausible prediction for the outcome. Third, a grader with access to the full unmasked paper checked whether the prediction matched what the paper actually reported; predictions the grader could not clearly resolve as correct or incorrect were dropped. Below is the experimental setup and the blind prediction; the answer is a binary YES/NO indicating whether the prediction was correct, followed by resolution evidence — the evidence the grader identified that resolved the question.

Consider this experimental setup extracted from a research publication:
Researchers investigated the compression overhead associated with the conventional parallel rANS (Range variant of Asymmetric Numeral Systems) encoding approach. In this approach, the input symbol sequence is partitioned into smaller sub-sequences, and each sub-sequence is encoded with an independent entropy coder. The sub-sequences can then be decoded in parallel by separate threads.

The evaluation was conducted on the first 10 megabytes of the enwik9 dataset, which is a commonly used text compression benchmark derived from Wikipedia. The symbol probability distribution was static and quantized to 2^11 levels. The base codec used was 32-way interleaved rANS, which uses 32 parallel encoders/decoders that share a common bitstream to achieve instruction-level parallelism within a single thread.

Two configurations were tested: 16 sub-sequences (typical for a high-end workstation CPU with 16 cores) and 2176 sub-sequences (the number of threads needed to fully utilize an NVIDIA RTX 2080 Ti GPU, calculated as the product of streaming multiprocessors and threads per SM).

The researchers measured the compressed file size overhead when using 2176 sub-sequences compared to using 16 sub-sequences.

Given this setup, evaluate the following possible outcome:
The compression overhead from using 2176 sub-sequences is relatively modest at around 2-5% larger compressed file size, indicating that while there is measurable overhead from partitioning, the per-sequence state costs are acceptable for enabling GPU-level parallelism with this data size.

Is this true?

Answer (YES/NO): YES